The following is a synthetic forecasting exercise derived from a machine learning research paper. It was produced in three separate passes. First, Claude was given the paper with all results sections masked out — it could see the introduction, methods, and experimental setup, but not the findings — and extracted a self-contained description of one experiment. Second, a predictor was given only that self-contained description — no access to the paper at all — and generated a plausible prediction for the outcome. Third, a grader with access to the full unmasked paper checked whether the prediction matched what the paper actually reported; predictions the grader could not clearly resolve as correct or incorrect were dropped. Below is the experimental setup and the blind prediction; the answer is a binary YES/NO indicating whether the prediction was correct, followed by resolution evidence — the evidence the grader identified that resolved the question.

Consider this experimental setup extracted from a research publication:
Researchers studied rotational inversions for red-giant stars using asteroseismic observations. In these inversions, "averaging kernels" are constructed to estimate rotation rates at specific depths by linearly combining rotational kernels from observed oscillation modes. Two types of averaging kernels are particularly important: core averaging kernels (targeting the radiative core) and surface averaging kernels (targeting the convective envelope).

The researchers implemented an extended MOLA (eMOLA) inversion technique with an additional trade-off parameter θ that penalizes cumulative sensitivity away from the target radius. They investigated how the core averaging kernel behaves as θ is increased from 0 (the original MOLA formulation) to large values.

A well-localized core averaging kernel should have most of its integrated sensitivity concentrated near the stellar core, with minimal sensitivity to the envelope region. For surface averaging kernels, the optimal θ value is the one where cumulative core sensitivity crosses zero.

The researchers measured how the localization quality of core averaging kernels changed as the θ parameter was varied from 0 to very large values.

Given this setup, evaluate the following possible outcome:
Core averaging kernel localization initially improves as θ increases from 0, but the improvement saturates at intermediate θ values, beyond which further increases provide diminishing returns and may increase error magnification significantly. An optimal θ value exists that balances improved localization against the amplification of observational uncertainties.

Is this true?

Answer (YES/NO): NO